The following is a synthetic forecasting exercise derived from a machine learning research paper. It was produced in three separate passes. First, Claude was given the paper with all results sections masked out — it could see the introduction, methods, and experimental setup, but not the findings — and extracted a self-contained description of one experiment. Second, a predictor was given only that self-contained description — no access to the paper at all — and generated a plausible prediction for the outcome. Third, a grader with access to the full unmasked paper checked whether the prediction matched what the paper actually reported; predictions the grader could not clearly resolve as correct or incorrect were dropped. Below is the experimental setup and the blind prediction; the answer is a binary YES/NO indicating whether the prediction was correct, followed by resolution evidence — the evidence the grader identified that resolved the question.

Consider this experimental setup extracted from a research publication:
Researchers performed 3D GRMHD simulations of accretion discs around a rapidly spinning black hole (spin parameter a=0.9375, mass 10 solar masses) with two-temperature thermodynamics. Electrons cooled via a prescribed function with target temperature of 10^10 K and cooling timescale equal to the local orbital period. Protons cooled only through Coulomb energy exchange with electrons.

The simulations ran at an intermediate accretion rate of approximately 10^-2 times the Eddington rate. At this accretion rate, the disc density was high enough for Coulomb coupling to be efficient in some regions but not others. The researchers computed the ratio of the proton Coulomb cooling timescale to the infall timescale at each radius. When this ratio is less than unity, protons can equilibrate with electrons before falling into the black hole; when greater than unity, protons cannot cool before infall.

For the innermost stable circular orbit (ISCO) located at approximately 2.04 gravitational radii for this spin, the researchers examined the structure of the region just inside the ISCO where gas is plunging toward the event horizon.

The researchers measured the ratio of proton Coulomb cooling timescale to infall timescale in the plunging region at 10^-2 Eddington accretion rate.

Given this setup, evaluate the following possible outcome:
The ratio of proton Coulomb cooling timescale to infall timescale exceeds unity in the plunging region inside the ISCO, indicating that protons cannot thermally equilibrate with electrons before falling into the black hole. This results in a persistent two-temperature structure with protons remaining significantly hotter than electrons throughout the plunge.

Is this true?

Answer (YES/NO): YES